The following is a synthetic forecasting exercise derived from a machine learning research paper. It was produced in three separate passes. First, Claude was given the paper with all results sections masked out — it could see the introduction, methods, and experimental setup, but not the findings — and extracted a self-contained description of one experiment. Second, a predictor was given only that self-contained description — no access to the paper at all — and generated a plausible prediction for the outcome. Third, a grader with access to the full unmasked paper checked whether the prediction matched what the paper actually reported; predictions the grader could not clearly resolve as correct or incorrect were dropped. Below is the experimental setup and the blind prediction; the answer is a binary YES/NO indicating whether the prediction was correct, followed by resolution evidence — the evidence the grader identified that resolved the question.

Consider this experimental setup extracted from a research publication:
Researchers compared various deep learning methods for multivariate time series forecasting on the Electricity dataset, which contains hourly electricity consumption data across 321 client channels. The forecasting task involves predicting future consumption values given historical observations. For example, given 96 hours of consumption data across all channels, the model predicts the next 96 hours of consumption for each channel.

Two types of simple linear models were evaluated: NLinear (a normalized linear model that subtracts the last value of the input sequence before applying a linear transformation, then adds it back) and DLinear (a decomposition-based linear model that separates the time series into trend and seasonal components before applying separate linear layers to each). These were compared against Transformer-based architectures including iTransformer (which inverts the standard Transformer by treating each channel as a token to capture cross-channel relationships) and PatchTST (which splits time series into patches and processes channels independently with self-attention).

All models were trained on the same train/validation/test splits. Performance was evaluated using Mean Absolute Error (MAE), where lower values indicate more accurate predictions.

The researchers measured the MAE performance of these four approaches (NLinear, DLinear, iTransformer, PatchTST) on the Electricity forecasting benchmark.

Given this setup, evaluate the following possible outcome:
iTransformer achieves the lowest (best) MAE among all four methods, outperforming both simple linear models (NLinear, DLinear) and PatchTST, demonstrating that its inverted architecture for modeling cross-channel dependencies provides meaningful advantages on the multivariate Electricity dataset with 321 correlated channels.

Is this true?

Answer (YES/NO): NO